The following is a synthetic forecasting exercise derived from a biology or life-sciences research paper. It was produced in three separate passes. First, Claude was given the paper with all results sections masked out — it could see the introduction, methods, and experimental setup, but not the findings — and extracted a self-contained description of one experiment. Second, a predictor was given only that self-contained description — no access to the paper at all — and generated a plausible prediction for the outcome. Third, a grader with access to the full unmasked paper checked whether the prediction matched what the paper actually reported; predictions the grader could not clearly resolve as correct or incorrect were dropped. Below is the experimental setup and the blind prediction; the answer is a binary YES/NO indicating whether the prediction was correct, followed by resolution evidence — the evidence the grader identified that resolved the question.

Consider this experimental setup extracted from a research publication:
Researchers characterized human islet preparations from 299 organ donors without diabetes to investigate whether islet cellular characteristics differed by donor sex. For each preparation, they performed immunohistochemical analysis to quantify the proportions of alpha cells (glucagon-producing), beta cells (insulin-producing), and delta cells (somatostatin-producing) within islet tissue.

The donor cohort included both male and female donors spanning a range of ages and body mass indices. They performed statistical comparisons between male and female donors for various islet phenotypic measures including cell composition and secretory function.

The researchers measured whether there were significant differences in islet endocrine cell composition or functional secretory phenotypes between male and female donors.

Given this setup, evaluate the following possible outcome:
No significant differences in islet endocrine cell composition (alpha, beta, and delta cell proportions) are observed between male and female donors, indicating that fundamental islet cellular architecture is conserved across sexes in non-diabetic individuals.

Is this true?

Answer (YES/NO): NO